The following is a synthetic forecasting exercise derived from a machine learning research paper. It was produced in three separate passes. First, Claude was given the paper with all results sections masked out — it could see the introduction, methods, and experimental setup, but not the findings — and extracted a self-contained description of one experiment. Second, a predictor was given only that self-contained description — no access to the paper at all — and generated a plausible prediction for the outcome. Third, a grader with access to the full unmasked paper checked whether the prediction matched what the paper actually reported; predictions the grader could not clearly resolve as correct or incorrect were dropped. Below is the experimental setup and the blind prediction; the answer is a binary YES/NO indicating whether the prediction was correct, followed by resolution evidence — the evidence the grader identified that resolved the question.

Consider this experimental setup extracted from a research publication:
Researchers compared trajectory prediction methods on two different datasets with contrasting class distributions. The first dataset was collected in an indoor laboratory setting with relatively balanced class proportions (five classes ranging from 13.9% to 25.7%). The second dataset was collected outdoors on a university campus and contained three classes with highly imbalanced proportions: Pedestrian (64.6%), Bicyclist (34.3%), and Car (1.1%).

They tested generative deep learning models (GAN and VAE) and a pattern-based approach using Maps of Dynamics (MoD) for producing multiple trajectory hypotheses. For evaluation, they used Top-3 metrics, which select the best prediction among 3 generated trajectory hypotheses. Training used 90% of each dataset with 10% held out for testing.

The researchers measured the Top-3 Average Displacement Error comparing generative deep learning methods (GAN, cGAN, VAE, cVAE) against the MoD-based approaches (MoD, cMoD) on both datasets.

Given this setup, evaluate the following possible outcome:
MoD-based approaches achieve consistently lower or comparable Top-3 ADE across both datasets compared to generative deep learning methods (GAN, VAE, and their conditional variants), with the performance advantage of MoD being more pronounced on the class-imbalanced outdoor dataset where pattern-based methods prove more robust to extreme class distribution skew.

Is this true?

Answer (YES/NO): NO